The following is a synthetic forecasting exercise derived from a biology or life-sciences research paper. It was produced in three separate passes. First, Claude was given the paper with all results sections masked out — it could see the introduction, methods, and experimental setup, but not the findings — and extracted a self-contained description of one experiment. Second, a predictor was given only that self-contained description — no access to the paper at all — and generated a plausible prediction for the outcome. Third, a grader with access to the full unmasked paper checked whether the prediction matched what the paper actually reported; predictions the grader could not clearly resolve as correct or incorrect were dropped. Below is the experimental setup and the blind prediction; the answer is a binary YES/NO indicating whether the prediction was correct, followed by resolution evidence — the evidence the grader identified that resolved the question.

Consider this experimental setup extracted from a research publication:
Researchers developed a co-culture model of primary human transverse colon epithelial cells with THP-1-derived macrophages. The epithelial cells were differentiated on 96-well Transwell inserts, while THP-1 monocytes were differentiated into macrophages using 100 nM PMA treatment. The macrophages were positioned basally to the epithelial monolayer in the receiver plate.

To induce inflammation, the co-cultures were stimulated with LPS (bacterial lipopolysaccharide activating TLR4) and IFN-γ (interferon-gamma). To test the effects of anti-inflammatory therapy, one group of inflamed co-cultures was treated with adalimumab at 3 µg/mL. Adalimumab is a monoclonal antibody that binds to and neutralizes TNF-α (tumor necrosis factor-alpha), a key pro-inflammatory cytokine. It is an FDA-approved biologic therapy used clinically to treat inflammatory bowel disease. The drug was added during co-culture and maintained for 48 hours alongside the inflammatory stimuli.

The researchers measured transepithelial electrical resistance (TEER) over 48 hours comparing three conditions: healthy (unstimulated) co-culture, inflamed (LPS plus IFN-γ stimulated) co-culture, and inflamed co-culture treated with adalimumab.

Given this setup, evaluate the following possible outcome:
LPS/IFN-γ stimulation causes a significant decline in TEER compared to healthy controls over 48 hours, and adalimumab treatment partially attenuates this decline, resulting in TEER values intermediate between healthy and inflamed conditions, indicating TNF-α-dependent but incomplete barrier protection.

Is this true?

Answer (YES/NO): NO